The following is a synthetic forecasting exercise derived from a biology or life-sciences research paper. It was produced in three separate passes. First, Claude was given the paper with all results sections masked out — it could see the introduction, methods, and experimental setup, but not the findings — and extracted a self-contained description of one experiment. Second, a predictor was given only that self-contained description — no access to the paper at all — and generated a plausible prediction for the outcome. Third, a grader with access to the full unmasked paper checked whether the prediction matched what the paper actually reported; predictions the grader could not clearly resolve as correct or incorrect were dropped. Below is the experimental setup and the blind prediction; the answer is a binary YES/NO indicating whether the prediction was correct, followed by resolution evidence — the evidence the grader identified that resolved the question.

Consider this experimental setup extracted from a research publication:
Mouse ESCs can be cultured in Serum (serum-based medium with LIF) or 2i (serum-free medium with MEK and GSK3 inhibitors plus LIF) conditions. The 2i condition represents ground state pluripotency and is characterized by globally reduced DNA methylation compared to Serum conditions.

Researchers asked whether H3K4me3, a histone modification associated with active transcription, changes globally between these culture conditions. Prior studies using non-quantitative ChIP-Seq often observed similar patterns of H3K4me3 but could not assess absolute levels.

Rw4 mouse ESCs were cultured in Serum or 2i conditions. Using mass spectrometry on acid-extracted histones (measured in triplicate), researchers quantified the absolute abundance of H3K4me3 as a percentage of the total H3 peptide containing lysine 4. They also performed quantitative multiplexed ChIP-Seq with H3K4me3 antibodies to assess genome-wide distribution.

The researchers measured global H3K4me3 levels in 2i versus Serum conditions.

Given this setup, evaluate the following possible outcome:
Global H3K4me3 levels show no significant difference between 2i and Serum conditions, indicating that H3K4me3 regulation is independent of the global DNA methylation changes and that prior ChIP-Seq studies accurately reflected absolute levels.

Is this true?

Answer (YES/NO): NO